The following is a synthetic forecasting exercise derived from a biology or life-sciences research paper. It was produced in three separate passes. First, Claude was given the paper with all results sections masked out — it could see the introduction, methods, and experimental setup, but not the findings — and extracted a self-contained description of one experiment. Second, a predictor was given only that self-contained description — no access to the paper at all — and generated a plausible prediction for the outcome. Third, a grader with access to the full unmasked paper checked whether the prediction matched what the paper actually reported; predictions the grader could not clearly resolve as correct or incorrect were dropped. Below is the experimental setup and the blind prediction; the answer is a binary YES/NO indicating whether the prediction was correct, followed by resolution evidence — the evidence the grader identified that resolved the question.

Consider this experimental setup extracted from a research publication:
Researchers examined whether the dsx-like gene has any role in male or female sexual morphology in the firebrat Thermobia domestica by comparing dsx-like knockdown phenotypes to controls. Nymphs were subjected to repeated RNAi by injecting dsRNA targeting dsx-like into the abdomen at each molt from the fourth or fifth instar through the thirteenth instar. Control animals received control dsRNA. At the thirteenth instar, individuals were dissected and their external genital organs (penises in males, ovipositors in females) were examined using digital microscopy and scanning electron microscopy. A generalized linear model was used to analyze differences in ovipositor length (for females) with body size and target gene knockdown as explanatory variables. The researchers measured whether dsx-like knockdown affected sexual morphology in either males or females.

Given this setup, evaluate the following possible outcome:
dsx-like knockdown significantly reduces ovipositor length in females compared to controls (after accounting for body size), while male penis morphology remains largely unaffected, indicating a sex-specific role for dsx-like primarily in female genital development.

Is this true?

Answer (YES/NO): NO